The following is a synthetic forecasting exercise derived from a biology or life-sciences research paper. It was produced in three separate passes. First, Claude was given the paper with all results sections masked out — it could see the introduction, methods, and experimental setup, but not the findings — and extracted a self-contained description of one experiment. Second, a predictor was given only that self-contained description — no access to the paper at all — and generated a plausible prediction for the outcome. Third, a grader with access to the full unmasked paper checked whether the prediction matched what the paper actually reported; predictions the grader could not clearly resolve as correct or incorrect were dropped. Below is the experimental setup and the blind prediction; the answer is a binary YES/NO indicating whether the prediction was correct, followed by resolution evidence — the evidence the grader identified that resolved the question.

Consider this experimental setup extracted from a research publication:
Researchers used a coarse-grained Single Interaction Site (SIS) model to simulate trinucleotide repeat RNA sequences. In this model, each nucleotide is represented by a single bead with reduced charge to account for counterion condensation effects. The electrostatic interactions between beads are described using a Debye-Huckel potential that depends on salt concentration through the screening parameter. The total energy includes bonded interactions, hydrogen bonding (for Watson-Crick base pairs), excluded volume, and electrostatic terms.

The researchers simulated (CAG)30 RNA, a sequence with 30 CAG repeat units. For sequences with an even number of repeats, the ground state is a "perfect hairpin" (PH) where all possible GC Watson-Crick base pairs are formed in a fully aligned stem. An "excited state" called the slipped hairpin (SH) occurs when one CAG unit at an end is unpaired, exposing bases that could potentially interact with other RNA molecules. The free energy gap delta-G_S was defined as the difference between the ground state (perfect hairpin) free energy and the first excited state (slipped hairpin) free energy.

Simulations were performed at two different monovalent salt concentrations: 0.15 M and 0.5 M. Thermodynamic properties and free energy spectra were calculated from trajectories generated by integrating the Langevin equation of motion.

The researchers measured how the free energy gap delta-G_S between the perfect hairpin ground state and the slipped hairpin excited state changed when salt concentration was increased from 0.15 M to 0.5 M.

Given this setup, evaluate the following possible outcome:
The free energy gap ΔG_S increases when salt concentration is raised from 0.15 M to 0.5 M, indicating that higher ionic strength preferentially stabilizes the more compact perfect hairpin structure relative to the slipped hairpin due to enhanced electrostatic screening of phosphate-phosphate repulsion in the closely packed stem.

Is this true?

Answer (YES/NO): YES